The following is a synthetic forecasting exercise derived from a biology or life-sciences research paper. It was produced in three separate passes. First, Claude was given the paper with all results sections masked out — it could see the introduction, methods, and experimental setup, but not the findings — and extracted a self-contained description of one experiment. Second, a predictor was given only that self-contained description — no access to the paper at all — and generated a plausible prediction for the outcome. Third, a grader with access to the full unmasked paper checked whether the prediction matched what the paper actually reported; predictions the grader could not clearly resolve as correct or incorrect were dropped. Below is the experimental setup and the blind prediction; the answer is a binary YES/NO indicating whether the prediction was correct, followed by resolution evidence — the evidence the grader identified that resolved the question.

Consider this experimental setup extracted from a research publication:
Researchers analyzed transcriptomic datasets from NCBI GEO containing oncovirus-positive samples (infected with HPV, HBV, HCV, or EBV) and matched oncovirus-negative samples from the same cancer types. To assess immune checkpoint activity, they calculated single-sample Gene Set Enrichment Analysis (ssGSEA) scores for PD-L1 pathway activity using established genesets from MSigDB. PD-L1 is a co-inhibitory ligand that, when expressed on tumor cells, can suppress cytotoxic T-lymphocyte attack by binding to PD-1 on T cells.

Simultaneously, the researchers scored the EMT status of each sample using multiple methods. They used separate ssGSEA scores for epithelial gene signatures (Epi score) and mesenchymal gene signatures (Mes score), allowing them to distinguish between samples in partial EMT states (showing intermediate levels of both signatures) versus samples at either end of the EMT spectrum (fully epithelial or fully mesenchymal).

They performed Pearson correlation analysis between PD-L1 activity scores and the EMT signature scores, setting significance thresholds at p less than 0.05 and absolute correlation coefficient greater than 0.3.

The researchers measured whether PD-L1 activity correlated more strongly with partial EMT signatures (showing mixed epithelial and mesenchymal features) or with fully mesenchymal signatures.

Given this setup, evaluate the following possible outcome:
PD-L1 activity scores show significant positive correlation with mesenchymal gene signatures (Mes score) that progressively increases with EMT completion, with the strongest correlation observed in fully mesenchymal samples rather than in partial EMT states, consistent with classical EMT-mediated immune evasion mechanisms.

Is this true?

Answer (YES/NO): NO